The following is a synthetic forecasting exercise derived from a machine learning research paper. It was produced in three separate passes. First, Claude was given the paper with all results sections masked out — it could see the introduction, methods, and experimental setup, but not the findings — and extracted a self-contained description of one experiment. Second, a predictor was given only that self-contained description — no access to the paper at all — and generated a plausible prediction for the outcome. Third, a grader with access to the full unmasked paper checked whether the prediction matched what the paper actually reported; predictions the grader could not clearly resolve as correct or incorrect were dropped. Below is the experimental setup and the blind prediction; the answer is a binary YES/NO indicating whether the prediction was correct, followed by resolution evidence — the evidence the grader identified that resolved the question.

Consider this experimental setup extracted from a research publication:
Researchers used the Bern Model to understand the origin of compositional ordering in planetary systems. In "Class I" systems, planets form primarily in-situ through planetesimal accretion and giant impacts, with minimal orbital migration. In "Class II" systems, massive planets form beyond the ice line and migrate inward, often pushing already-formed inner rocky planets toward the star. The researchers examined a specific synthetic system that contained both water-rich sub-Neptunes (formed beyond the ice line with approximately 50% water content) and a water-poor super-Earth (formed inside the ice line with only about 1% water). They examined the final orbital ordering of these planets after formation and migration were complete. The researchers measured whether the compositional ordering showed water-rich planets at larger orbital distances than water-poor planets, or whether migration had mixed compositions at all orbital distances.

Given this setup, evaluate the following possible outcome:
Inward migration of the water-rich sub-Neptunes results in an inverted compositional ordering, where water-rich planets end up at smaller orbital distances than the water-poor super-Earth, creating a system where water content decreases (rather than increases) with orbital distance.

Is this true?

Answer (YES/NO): NO